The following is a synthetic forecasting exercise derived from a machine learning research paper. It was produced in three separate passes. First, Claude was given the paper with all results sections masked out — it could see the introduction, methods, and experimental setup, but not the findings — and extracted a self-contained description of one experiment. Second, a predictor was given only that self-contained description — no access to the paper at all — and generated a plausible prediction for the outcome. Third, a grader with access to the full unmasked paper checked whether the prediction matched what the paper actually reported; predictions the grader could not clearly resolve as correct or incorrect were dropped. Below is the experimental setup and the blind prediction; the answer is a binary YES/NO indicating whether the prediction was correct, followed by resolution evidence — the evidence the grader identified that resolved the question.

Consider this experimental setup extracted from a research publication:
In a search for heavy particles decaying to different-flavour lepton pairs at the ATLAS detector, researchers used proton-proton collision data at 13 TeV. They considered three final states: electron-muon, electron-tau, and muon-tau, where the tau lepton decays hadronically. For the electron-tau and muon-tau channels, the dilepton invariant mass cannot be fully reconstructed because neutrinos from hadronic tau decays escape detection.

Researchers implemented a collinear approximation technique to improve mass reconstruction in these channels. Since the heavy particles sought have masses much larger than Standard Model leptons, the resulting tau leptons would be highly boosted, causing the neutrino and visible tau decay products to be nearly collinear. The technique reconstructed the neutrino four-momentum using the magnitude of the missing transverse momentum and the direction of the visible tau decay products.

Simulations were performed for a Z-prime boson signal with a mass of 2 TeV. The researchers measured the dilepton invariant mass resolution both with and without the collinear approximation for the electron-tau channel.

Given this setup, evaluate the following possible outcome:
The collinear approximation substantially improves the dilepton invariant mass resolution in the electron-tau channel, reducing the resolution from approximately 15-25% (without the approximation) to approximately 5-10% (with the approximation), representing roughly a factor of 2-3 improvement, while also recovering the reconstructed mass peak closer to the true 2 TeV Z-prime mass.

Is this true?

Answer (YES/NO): NO